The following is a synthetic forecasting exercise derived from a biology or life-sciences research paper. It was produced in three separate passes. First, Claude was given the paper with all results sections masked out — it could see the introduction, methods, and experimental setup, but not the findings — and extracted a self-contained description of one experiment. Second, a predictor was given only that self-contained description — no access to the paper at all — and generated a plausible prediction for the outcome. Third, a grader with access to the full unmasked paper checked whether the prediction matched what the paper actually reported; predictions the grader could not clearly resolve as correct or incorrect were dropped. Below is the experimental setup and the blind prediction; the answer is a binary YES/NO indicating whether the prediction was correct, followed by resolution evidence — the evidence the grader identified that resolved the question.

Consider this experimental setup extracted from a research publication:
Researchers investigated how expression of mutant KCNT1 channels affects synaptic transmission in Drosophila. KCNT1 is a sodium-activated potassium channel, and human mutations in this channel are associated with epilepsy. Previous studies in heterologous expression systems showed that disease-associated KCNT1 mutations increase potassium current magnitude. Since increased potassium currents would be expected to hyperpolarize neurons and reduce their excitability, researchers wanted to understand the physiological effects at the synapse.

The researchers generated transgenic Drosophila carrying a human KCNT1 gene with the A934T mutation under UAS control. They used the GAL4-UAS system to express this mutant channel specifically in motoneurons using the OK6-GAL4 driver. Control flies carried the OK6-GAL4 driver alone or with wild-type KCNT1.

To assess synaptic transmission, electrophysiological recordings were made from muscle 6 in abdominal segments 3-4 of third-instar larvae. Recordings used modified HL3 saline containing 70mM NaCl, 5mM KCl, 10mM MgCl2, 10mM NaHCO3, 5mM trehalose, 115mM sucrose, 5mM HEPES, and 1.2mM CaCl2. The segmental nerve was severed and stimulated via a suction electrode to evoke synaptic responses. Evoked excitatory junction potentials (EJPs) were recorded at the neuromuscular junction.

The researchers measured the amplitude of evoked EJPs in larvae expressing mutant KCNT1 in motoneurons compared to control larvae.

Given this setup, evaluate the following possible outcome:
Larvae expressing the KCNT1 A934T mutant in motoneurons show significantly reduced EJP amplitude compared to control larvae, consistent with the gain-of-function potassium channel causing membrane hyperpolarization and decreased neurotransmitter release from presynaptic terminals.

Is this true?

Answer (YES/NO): NO